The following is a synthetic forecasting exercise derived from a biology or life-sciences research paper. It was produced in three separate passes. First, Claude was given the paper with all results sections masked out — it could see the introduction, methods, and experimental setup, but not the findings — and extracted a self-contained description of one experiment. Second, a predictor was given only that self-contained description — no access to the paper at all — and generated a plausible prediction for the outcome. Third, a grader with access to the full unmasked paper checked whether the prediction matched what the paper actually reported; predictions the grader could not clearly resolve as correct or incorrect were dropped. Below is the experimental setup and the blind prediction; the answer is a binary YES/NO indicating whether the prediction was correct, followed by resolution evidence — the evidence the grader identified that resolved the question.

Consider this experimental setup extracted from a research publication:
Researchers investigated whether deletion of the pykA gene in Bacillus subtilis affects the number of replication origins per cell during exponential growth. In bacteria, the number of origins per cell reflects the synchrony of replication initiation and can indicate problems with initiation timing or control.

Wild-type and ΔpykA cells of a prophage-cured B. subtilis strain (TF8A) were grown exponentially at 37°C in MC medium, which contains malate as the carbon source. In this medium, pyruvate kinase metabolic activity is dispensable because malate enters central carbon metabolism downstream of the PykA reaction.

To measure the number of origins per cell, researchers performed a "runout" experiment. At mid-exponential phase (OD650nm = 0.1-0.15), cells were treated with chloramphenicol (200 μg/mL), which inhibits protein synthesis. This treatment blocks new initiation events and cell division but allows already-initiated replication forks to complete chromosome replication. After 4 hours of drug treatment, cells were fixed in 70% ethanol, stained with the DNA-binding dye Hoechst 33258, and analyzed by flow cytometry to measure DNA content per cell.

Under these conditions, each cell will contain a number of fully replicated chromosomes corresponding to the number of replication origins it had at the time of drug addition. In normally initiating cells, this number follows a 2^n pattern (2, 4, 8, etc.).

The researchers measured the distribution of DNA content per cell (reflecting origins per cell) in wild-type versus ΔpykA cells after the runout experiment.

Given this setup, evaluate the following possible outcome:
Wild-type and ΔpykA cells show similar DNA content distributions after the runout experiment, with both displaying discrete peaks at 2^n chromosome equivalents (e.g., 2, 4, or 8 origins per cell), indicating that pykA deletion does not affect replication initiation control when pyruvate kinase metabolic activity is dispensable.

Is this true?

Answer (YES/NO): NO